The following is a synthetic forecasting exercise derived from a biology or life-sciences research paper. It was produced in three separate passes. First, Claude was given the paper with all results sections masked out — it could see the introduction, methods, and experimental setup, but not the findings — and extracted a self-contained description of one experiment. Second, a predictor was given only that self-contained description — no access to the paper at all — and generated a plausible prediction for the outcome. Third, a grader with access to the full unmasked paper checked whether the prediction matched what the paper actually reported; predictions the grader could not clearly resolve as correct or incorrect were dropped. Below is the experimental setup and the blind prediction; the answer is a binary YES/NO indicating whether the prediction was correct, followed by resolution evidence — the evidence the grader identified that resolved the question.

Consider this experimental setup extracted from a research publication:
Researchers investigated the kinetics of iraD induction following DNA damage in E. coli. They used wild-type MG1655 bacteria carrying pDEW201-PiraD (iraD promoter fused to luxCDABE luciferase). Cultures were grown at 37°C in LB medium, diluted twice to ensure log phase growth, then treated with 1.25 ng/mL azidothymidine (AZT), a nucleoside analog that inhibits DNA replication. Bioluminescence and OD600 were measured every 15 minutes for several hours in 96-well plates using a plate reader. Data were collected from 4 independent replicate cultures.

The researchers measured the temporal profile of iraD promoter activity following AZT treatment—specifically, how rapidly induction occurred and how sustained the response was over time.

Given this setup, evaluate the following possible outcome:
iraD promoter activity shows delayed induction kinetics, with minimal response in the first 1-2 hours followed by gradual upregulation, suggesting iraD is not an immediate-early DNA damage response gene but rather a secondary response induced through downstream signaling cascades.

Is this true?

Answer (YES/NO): NO